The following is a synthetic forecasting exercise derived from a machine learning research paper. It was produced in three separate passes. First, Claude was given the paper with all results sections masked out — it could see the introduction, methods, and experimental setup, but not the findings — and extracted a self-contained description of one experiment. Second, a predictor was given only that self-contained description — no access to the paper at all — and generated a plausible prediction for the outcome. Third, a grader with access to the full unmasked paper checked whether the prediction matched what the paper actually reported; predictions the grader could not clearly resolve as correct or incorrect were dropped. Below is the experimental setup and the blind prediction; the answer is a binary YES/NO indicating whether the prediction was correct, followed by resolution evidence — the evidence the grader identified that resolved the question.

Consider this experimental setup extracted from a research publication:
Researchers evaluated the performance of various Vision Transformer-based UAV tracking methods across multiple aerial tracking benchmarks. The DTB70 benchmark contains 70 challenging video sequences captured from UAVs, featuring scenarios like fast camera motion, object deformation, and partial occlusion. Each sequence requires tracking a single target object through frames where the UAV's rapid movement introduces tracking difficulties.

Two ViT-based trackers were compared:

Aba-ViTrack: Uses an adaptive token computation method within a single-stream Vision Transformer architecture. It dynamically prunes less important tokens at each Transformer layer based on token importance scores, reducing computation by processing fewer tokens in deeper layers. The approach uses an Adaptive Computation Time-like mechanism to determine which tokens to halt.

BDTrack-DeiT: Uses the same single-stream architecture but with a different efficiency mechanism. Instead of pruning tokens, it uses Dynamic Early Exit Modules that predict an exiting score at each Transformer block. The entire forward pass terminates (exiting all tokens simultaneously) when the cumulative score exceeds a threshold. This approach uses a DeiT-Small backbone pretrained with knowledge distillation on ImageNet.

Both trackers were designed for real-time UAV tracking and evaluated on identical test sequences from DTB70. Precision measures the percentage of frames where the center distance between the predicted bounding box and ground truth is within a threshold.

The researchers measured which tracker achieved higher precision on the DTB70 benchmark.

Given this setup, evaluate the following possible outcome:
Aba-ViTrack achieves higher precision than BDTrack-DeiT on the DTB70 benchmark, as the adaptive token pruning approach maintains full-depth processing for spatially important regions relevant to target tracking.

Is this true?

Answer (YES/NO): YES